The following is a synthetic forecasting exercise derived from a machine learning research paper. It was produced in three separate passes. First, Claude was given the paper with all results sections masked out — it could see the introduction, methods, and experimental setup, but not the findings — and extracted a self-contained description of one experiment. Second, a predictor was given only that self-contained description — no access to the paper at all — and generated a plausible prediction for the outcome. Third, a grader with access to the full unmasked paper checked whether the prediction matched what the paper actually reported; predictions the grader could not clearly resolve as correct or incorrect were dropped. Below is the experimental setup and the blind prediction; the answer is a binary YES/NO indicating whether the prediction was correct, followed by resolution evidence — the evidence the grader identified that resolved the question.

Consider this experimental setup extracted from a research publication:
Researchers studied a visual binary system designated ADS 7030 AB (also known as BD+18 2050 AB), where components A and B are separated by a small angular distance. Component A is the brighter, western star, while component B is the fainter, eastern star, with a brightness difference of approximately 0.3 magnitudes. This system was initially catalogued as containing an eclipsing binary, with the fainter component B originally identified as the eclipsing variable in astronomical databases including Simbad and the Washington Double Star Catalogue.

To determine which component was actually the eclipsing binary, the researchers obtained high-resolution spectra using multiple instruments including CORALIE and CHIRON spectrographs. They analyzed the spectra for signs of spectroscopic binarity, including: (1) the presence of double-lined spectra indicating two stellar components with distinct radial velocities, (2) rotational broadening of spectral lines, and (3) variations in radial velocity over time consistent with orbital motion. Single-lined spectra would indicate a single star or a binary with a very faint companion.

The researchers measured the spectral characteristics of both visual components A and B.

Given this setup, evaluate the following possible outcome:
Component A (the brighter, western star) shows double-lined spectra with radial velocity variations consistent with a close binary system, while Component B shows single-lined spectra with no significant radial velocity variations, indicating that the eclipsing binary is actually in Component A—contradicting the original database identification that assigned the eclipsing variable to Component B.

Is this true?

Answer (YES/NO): YES